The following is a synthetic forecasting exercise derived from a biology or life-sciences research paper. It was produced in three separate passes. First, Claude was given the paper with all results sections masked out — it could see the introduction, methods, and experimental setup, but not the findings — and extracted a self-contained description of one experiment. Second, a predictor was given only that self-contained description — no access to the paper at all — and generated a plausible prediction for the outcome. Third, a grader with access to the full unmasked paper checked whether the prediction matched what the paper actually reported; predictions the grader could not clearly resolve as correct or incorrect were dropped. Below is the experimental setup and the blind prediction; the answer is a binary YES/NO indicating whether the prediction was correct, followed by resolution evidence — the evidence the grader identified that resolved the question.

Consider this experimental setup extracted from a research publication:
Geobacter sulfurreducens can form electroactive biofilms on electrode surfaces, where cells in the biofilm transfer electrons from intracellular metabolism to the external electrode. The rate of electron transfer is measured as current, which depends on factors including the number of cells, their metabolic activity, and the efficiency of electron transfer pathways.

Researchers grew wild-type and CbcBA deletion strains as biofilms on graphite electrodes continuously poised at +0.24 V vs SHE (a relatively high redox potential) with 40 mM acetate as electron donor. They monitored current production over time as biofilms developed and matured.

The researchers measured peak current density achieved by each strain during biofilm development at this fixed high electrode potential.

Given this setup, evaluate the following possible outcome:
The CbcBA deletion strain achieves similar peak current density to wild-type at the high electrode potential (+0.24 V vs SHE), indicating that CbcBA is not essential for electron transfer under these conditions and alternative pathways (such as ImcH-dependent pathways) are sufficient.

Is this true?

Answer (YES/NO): YES